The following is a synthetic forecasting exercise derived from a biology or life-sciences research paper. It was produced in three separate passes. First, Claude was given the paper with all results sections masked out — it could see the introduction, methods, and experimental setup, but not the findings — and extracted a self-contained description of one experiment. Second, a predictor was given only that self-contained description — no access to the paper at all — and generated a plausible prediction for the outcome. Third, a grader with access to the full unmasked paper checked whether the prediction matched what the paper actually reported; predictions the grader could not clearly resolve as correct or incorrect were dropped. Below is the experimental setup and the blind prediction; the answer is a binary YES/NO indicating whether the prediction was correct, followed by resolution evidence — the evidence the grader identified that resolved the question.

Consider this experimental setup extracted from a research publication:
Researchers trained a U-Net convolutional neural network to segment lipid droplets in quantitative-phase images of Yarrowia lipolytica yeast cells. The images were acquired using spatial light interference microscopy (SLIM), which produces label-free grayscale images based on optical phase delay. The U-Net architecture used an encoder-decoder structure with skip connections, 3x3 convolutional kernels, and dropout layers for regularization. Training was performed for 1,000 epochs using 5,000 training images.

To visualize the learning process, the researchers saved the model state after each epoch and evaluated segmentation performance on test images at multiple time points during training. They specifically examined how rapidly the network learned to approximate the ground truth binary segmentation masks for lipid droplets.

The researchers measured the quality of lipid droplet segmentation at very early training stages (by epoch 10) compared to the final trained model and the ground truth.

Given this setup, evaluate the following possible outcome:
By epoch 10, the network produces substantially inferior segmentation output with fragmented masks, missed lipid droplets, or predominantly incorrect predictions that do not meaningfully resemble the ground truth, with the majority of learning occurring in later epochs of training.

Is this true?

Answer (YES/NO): NO